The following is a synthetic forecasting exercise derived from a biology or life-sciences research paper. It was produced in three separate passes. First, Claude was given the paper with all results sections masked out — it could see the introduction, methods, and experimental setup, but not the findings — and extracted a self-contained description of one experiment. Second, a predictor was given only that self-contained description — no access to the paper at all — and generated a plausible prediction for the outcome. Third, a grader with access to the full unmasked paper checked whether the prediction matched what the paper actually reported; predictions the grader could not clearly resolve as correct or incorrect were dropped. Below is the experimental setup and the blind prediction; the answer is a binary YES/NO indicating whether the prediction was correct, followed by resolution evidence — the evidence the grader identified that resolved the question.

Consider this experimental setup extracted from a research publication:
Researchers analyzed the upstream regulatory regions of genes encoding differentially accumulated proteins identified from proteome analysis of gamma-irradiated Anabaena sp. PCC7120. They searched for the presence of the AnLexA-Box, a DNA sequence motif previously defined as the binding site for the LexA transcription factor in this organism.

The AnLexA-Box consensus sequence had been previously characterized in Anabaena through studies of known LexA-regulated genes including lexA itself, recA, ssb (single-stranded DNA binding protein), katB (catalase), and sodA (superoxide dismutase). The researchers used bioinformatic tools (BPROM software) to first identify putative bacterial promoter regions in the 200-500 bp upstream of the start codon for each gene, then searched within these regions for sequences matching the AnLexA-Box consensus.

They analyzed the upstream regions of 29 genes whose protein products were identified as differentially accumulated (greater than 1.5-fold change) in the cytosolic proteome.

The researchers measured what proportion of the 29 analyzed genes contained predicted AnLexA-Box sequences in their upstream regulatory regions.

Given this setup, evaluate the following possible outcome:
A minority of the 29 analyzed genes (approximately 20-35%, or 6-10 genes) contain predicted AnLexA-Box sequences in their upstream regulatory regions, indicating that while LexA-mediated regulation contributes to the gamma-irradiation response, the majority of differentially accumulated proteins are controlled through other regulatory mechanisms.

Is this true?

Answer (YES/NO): NO